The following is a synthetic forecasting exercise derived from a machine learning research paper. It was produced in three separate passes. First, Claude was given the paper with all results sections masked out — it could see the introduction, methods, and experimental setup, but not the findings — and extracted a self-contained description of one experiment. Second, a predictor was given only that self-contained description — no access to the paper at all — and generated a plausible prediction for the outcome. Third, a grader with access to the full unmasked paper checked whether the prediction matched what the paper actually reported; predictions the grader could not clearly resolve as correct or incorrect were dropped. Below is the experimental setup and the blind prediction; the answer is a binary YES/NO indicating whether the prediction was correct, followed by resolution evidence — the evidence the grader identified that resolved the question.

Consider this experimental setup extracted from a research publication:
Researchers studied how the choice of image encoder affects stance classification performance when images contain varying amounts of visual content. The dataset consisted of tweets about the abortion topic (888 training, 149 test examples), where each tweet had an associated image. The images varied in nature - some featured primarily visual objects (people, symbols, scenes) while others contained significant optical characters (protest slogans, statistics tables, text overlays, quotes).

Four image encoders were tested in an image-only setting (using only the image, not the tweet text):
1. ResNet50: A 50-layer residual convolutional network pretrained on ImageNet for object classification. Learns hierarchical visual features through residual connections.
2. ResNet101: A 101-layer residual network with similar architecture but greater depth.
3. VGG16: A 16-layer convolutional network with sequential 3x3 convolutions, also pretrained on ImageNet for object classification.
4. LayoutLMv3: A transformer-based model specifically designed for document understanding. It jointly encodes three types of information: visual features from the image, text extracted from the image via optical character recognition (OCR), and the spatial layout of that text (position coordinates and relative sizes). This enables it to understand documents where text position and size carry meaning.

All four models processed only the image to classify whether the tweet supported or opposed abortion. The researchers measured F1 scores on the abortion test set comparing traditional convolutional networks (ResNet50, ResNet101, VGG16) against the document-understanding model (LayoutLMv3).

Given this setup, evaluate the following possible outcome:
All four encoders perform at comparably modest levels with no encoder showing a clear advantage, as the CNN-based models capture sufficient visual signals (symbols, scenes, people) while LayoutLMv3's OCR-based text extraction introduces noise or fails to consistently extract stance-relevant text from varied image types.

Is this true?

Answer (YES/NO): YES